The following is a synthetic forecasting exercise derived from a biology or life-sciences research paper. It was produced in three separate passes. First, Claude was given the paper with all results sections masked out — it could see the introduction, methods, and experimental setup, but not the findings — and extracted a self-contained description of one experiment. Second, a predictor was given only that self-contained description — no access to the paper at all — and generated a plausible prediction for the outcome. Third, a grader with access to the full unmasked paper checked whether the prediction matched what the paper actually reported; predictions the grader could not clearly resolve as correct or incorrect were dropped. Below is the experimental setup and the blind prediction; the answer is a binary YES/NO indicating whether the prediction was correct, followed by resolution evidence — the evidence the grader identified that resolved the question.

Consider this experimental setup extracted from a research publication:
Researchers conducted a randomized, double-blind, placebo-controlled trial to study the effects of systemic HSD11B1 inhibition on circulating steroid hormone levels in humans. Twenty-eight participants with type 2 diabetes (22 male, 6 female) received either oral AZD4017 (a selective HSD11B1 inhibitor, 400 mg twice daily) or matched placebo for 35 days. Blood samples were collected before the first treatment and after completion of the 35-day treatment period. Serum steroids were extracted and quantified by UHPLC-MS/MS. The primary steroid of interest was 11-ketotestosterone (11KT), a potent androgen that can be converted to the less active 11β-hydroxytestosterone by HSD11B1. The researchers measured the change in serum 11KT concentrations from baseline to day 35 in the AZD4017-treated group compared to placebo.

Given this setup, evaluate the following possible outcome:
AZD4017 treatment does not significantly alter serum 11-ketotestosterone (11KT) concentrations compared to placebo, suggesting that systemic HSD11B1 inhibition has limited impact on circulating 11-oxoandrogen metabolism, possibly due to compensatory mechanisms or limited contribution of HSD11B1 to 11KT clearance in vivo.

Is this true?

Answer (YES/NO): NO